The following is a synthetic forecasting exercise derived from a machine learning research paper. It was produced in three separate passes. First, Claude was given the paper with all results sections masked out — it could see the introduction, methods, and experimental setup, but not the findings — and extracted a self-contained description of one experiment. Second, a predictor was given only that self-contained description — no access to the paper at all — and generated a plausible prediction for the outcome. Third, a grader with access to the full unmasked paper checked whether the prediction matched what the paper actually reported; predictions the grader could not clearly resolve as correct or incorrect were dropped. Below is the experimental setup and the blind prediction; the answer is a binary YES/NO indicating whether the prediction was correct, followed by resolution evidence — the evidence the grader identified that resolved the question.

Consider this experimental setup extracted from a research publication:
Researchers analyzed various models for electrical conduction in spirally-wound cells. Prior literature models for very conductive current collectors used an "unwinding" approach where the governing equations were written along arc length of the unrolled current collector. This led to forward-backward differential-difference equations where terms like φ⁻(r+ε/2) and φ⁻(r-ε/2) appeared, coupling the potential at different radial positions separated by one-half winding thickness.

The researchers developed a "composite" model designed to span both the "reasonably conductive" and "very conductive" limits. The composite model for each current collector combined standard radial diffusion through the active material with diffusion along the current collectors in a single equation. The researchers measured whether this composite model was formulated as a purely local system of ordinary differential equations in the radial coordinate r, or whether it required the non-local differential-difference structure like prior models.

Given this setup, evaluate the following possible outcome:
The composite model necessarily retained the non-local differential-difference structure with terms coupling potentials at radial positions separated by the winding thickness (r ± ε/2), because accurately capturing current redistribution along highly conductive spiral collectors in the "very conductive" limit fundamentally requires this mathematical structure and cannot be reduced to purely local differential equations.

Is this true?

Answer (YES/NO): NO